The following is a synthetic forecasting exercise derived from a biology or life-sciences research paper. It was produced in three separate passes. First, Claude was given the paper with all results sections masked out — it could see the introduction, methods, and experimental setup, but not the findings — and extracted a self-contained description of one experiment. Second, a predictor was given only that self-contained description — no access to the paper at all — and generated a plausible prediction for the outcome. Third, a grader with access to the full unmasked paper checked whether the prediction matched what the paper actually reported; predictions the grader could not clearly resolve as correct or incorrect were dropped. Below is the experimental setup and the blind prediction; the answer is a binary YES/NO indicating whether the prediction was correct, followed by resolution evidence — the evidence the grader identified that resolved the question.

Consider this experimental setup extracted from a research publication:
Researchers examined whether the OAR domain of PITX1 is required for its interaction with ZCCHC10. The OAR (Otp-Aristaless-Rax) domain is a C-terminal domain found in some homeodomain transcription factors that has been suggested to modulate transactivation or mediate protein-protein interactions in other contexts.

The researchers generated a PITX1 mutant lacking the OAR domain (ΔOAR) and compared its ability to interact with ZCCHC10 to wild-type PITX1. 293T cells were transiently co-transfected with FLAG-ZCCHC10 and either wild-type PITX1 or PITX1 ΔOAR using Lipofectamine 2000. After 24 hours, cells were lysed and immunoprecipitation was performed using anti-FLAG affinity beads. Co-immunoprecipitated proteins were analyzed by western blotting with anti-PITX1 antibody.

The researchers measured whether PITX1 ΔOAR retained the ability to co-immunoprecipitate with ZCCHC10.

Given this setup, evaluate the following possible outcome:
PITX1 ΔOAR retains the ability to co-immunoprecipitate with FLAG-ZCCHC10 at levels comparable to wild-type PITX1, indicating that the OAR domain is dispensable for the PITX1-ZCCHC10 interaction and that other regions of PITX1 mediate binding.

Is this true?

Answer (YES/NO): YES